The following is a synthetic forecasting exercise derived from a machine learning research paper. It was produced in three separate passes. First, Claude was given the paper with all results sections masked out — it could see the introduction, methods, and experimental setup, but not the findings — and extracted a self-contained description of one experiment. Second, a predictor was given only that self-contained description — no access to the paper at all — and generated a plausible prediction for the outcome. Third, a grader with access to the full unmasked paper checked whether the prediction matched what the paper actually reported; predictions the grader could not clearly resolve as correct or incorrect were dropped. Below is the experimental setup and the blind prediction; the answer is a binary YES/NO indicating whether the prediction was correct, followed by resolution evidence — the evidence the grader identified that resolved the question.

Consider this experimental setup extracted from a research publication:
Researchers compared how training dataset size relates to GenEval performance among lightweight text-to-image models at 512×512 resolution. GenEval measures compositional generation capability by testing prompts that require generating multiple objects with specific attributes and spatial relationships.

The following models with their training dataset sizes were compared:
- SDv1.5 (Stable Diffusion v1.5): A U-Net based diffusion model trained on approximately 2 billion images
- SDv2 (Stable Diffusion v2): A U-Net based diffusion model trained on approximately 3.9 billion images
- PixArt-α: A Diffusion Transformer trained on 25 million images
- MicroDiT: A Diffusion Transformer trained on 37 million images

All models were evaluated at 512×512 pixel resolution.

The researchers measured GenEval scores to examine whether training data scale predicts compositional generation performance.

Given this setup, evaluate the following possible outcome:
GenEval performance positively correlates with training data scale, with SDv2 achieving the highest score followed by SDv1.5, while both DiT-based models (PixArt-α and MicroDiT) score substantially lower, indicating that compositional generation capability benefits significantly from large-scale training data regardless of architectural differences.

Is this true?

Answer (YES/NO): NO